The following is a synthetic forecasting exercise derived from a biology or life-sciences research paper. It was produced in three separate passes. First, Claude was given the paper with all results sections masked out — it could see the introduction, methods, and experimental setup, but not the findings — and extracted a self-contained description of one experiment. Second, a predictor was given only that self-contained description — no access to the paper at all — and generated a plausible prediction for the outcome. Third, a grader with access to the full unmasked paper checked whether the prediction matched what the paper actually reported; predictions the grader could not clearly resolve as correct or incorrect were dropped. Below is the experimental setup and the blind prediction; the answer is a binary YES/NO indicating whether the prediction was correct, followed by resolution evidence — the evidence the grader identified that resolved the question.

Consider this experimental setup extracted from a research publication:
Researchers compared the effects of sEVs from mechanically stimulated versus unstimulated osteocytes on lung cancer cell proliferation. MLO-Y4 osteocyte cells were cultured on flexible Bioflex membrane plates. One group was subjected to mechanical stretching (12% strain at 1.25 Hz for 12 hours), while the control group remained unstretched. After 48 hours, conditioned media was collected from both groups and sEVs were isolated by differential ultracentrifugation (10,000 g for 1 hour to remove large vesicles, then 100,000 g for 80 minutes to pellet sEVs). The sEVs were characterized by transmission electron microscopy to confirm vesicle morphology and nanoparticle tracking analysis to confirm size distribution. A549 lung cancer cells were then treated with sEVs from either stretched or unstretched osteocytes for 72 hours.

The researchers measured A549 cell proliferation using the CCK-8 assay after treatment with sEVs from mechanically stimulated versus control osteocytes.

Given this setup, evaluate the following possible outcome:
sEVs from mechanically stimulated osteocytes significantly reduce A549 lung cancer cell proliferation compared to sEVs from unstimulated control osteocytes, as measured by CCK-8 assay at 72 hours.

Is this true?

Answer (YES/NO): YES